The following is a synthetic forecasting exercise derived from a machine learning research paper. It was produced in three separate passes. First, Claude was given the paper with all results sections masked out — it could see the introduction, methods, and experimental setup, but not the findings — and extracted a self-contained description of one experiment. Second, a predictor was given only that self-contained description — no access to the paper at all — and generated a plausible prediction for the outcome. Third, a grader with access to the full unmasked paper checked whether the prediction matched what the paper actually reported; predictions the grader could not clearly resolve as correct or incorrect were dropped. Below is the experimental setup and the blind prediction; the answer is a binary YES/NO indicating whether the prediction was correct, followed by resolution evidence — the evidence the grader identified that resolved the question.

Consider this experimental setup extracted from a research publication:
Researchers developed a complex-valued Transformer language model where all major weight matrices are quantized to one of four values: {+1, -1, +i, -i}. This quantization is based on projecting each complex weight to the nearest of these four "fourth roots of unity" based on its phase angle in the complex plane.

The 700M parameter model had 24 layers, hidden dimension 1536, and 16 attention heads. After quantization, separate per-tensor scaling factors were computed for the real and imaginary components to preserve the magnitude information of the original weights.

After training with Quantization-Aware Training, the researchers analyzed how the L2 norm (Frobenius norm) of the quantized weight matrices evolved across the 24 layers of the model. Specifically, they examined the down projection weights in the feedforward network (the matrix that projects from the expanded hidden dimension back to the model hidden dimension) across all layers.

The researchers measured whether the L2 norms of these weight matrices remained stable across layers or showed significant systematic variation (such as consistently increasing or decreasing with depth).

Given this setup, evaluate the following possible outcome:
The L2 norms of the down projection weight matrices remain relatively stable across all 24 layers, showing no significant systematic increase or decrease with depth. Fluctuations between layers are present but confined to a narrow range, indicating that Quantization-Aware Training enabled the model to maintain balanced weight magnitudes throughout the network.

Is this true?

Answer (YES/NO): YES